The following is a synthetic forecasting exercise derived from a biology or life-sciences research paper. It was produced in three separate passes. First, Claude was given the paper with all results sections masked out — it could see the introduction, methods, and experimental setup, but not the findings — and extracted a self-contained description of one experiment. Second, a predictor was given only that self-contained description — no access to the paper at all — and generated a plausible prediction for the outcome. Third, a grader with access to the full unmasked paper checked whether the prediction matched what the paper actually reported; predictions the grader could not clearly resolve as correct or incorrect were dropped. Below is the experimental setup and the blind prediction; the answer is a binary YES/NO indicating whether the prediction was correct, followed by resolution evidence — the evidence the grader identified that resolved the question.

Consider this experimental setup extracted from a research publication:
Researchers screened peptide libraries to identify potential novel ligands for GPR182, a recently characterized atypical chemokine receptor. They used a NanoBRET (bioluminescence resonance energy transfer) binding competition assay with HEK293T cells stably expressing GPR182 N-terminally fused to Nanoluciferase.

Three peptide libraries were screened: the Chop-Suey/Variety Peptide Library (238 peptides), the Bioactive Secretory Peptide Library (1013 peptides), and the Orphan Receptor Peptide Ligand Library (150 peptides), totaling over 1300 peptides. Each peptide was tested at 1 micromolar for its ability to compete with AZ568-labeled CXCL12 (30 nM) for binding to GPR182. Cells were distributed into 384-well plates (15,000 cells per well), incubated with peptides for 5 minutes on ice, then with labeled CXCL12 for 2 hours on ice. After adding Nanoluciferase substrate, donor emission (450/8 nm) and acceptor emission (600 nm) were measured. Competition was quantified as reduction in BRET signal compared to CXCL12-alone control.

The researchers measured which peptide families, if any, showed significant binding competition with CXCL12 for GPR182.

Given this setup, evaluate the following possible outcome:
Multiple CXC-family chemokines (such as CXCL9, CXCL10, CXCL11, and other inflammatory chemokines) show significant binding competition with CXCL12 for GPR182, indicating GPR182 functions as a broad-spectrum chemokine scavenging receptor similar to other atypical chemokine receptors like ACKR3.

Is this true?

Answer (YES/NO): NO